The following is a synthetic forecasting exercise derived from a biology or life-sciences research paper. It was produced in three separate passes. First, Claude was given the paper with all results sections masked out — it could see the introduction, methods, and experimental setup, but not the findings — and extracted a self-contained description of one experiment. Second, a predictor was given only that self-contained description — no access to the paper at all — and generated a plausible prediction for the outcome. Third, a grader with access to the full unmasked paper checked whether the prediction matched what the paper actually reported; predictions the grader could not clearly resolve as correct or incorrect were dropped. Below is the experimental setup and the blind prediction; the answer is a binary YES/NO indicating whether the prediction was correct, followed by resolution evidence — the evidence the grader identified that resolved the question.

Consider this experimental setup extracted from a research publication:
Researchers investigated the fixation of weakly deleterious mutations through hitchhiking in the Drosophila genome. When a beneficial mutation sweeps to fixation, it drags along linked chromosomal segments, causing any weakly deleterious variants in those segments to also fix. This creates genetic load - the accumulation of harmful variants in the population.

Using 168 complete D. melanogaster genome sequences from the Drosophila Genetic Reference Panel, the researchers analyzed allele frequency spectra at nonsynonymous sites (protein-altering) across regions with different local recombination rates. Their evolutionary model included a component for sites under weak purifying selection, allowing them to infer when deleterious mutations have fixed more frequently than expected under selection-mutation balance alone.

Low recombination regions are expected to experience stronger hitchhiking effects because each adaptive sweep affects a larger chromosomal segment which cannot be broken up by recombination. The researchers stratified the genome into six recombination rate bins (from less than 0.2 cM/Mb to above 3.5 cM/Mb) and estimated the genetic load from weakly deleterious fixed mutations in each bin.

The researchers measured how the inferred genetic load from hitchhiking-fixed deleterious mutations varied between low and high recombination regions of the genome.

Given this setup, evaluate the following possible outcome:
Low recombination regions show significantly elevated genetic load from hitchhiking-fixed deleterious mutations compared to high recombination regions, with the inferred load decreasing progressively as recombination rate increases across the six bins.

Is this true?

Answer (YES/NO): YES